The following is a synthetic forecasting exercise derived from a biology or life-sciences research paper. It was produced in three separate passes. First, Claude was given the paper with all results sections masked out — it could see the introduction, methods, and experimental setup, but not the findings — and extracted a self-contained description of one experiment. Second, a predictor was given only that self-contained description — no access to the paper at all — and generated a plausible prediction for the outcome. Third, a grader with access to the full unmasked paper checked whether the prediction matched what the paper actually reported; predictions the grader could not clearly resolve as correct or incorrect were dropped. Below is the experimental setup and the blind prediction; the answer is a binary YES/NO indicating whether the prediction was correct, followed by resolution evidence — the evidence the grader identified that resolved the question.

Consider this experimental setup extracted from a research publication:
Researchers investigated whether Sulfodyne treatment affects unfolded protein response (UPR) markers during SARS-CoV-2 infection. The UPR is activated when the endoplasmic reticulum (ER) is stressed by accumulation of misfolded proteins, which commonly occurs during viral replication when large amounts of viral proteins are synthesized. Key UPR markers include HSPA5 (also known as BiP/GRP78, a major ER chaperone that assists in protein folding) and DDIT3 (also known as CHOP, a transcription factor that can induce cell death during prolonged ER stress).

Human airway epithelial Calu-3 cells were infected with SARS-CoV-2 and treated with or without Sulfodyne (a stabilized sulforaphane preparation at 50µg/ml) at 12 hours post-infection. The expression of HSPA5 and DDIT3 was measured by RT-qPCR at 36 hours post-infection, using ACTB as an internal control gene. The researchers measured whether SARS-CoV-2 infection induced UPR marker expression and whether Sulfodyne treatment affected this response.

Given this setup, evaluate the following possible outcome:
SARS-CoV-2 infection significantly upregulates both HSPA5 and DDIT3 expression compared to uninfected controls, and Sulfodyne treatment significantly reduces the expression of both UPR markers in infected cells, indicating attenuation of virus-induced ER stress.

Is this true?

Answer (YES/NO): YES